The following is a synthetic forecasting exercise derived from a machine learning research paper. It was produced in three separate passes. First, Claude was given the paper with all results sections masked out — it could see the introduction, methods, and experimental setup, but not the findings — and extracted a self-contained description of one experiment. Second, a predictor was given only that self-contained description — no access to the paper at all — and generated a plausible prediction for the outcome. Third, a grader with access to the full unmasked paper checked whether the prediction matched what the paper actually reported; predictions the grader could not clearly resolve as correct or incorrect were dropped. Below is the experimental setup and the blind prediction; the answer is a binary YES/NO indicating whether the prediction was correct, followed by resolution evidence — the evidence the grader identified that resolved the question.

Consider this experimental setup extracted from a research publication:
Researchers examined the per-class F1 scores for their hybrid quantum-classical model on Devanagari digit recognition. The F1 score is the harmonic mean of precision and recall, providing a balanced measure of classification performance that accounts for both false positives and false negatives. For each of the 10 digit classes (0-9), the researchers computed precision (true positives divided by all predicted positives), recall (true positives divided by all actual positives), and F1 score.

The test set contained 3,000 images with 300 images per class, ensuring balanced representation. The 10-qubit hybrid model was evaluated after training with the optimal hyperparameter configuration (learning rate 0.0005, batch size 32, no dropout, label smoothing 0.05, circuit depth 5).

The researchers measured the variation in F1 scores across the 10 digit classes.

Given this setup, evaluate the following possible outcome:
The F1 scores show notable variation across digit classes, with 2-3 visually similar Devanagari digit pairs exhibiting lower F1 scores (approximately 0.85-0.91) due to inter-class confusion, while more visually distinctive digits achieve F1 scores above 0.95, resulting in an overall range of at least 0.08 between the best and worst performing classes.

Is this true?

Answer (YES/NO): NO